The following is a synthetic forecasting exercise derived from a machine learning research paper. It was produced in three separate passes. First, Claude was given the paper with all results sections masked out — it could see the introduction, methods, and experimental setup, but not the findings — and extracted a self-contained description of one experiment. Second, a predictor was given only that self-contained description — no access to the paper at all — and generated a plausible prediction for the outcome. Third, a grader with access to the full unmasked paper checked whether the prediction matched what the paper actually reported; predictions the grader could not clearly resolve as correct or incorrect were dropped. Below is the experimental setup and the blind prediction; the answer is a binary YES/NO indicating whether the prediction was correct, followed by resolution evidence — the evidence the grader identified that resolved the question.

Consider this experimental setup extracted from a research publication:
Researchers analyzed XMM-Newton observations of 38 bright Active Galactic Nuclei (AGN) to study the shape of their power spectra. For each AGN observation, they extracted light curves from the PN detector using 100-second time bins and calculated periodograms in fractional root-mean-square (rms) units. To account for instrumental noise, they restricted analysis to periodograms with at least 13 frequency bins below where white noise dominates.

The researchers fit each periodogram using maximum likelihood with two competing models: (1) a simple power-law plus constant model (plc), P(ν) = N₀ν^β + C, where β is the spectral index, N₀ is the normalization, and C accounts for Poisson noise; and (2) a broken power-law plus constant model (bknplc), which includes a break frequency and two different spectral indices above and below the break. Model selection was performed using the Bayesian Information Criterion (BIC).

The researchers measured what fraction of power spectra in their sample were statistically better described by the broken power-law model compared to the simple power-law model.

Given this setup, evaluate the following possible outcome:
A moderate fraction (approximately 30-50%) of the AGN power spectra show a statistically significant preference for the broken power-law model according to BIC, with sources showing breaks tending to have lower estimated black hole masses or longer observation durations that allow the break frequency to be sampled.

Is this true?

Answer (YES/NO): NO